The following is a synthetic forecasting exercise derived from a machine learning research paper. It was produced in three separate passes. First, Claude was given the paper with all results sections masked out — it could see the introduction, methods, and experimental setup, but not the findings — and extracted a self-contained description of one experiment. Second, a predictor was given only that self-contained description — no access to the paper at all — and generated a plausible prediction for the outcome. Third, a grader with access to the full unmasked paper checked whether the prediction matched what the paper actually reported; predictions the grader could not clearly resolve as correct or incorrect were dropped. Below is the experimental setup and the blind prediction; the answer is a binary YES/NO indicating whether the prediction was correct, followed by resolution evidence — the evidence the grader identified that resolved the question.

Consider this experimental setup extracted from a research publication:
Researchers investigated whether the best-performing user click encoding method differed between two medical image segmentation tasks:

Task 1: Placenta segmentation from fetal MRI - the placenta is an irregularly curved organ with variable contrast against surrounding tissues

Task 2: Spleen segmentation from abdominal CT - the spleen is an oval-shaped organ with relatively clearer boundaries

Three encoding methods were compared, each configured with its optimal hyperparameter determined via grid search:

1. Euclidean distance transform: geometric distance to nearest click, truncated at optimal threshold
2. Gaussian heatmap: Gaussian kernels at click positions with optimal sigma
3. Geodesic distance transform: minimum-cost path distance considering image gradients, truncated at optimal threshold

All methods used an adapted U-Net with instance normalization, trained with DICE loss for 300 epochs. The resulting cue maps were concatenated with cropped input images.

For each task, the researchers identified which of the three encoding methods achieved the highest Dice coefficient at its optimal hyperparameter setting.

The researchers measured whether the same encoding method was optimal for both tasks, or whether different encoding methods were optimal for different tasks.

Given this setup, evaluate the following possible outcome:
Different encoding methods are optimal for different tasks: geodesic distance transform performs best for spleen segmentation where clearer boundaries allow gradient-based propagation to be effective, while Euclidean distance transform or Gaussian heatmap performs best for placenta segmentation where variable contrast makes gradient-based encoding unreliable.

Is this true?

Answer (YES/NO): YES